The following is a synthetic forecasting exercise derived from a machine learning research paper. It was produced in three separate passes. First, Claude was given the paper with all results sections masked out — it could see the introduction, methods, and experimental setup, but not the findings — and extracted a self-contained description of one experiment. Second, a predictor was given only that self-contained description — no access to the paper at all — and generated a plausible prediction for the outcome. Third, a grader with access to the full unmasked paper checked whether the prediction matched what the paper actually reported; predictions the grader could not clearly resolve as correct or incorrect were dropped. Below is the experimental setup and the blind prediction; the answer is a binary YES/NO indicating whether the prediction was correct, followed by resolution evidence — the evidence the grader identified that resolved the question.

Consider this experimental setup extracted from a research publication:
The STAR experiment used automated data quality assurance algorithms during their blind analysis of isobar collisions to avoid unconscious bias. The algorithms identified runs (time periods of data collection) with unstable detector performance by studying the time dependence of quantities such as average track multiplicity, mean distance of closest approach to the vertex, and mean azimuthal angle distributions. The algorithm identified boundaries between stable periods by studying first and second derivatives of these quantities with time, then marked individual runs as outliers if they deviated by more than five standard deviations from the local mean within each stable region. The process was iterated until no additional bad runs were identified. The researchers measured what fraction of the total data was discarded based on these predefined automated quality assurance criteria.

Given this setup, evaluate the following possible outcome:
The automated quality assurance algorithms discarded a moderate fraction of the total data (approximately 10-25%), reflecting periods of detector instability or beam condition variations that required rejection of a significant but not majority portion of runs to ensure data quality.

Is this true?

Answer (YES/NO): NO